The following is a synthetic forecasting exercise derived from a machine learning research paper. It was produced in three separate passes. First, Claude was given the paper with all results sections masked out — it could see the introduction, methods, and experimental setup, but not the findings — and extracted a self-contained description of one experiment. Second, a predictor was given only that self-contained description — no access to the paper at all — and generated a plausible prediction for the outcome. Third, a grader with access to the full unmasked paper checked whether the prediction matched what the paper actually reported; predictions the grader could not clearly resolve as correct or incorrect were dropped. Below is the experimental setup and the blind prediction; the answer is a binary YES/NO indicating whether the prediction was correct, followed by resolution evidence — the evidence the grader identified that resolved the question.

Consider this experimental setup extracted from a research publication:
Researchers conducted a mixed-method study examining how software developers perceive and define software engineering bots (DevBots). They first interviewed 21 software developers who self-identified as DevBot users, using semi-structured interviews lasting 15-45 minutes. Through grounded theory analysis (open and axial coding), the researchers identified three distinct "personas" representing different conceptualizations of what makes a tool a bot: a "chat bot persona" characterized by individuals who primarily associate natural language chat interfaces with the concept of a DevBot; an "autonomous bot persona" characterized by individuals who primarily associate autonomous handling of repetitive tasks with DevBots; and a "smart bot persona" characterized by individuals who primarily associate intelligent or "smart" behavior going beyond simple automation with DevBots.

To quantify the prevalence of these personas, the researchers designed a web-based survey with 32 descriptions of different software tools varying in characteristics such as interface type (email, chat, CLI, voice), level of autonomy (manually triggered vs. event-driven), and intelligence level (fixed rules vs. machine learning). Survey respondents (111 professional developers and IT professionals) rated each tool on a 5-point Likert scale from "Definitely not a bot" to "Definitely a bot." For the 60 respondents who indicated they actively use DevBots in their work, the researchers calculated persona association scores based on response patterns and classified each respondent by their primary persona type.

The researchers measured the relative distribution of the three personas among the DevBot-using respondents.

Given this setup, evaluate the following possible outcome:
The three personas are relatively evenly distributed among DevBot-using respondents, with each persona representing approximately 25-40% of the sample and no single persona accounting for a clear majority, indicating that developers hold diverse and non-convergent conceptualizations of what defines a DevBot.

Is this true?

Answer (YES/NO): NO